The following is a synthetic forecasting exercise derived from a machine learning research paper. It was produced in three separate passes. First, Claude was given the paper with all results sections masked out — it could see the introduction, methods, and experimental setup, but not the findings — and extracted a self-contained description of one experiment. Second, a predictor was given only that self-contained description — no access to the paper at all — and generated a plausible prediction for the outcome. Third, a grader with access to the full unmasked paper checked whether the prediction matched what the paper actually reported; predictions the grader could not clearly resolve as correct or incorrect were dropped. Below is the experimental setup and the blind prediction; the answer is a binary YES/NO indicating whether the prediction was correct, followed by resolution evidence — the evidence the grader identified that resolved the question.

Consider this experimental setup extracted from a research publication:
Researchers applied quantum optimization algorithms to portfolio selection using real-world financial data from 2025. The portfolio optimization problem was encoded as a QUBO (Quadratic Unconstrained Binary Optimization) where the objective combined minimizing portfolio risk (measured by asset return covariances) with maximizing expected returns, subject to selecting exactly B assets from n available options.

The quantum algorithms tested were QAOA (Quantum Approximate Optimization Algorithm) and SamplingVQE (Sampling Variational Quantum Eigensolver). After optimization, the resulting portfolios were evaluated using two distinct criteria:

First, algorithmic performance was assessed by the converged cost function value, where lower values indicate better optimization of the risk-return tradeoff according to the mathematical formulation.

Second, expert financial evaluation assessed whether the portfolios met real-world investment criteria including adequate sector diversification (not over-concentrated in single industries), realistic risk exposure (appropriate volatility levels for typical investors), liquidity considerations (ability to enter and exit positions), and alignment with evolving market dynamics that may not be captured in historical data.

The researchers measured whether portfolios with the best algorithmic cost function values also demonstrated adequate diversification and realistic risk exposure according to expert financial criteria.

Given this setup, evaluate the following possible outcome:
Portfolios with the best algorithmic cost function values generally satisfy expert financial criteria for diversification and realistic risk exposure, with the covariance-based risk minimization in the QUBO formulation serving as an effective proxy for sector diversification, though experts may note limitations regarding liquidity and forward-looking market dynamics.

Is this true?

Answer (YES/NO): NO